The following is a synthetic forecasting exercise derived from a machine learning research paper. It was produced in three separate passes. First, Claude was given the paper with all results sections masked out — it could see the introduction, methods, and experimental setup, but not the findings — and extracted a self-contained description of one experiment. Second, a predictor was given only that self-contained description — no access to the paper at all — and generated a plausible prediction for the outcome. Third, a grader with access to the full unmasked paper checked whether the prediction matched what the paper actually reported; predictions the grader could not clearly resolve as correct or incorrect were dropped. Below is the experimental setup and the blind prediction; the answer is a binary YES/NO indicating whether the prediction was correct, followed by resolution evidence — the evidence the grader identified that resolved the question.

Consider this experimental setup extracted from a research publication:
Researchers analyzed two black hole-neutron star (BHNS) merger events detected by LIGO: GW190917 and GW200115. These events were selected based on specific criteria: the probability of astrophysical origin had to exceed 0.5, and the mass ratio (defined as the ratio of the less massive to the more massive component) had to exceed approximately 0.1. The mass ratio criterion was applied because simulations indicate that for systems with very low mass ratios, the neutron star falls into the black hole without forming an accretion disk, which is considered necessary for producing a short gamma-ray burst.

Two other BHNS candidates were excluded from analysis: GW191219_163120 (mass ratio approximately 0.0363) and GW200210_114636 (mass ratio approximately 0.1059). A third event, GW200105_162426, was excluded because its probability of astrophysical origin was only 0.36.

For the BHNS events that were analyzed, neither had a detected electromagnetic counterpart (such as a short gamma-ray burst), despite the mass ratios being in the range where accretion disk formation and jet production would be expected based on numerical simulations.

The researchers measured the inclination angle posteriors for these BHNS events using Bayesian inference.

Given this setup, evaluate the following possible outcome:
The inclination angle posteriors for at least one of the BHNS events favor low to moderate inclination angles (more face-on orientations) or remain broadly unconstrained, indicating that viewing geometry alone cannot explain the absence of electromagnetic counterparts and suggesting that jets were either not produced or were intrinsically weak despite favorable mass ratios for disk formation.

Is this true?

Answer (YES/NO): NO